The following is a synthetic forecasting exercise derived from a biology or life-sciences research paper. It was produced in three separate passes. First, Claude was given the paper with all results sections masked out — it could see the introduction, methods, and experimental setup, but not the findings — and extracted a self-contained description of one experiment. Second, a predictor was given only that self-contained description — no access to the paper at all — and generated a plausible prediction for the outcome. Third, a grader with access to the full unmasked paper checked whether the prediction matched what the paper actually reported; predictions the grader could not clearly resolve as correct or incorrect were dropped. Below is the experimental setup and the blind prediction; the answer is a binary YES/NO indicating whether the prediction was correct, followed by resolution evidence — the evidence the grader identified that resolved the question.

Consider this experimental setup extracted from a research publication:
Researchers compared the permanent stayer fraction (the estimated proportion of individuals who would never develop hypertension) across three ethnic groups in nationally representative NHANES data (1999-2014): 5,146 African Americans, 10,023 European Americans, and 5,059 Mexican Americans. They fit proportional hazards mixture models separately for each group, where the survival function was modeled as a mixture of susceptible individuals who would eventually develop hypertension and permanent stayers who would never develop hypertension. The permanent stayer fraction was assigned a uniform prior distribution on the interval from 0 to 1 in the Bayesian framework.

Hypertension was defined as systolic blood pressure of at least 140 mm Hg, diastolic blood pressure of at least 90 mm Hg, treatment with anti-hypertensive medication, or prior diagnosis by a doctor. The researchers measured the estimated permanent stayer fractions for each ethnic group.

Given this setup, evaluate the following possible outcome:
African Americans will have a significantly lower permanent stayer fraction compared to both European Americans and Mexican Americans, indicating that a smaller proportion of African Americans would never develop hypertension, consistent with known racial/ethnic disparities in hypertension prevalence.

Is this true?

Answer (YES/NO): NO